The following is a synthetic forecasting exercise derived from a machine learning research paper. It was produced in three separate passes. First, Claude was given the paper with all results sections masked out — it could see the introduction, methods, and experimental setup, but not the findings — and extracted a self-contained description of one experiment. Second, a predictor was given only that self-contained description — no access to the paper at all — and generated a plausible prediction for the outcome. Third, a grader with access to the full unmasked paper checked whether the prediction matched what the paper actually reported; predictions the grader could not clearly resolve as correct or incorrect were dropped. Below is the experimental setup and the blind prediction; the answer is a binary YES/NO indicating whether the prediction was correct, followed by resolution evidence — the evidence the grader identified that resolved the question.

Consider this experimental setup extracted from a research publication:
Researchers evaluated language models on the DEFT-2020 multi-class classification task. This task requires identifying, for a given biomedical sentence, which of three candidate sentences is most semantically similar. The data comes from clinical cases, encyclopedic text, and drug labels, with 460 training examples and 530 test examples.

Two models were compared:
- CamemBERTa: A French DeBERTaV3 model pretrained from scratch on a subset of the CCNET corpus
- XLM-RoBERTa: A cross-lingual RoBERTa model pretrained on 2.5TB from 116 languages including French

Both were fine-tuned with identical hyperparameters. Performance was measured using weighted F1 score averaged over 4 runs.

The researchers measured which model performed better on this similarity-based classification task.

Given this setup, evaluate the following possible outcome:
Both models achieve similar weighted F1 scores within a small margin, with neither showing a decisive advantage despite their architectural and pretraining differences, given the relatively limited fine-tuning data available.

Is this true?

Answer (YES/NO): NO